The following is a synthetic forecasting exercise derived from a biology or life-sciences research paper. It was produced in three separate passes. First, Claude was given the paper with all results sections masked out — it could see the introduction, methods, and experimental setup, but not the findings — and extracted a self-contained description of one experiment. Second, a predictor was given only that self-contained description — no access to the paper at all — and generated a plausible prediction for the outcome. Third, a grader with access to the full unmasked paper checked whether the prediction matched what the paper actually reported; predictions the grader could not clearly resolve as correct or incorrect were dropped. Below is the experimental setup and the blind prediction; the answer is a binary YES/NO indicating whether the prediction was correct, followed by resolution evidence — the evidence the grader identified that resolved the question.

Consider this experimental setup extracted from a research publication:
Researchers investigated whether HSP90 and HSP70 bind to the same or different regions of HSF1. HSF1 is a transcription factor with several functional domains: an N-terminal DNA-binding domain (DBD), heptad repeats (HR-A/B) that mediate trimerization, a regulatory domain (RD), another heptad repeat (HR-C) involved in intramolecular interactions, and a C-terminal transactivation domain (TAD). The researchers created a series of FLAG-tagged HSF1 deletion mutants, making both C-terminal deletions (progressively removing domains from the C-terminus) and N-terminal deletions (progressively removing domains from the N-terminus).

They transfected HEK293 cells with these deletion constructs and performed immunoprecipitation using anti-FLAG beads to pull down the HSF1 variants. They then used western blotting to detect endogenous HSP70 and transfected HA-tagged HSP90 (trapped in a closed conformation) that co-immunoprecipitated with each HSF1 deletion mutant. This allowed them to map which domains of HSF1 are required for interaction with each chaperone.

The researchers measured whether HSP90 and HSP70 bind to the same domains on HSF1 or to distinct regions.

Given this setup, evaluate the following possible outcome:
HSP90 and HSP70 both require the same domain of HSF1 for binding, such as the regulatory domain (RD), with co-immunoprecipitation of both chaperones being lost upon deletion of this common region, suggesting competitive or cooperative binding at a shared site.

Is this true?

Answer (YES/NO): NO